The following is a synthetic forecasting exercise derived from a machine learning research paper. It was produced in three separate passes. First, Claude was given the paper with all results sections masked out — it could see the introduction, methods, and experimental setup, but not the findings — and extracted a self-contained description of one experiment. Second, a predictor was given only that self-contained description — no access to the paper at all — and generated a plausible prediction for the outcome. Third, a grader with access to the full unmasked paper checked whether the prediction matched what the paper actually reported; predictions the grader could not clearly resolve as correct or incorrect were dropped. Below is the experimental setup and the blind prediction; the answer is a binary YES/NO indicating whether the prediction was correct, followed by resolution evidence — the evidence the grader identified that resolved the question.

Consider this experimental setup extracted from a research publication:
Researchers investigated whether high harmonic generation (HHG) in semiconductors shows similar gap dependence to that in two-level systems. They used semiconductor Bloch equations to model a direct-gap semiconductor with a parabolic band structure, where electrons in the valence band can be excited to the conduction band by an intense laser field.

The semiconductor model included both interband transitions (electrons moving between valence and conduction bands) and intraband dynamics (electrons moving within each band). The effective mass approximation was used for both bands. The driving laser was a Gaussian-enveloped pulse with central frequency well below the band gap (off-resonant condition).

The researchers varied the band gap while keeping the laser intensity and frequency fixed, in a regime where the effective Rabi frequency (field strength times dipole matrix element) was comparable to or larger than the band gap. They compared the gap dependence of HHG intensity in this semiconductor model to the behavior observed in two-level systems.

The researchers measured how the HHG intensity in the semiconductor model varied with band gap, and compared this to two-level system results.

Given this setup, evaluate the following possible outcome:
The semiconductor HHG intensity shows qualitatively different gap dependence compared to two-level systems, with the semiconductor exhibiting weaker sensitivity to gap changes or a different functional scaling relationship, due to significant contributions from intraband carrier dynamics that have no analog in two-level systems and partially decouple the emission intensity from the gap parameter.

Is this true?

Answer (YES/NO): NO